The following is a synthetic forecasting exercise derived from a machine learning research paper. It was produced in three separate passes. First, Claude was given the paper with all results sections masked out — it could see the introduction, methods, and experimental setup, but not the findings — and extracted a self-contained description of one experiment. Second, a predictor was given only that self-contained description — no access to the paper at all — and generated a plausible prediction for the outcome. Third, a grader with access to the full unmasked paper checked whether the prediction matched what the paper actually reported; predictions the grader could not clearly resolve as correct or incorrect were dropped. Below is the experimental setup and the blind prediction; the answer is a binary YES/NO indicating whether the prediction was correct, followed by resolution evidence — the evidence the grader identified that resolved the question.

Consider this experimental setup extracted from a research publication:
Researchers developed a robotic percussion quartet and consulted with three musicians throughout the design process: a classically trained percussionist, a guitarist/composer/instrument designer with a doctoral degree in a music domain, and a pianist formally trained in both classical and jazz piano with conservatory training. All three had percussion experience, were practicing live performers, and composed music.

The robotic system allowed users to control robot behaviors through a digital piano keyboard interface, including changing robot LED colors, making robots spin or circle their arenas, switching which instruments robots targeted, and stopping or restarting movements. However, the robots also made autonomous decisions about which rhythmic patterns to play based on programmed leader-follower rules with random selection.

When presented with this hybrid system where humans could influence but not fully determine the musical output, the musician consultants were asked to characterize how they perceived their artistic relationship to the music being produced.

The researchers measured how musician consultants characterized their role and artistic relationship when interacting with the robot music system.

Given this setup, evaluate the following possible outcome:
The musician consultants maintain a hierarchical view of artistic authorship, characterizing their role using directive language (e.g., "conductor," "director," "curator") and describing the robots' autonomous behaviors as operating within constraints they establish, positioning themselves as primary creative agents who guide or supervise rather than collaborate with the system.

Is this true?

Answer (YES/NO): NO